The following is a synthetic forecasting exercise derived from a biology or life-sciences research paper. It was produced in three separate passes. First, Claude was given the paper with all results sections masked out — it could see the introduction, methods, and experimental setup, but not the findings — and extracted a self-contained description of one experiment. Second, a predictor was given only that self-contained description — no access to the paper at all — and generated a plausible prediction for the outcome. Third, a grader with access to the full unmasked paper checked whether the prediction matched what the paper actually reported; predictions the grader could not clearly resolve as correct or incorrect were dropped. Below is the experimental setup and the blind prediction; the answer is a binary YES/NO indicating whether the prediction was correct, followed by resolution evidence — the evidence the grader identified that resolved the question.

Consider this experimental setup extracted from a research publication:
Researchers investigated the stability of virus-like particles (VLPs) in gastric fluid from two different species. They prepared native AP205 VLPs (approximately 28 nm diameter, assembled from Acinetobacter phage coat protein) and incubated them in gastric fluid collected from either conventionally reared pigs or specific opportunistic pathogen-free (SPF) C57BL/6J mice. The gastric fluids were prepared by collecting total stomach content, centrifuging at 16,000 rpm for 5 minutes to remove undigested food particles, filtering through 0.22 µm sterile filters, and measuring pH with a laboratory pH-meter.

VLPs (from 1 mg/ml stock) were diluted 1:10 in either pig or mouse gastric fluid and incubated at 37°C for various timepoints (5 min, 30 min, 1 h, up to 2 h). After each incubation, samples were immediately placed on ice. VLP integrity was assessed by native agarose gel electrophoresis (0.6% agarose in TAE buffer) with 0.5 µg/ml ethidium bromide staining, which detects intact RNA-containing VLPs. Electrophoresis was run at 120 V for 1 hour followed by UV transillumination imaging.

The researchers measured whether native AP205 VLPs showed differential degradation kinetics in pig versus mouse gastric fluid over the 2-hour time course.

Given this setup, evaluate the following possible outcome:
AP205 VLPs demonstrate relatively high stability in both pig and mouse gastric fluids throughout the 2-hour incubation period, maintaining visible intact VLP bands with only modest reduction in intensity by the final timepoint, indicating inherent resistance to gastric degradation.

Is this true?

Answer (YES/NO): NO